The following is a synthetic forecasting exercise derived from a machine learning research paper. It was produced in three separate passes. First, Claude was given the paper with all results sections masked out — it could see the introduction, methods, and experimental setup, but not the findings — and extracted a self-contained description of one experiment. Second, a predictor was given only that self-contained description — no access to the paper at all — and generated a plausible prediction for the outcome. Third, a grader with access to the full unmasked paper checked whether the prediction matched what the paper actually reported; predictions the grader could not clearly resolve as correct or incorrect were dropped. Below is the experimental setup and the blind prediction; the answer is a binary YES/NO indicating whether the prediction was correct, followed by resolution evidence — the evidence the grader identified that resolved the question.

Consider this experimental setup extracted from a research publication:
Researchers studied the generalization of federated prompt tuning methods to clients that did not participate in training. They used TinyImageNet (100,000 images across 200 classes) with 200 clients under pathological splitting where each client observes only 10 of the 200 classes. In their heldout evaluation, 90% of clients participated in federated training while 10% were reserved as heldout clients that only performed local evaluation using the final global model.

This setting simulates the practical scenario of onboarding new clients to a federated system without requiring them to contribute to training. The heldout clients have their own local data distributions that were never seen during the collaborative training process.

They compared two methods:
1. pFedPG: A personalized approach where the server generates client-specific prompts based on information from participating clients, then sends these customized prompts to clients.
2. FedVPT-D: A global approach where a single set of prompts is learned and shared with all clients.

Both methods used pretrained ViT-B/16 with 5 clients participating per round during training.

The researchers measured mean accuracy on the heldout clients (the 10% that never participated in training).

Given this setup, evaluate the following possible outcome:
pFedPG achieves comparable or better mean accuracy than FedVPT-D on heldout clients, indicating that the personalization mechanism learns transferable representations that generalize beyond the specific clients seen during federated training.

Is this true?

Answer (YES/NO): NO